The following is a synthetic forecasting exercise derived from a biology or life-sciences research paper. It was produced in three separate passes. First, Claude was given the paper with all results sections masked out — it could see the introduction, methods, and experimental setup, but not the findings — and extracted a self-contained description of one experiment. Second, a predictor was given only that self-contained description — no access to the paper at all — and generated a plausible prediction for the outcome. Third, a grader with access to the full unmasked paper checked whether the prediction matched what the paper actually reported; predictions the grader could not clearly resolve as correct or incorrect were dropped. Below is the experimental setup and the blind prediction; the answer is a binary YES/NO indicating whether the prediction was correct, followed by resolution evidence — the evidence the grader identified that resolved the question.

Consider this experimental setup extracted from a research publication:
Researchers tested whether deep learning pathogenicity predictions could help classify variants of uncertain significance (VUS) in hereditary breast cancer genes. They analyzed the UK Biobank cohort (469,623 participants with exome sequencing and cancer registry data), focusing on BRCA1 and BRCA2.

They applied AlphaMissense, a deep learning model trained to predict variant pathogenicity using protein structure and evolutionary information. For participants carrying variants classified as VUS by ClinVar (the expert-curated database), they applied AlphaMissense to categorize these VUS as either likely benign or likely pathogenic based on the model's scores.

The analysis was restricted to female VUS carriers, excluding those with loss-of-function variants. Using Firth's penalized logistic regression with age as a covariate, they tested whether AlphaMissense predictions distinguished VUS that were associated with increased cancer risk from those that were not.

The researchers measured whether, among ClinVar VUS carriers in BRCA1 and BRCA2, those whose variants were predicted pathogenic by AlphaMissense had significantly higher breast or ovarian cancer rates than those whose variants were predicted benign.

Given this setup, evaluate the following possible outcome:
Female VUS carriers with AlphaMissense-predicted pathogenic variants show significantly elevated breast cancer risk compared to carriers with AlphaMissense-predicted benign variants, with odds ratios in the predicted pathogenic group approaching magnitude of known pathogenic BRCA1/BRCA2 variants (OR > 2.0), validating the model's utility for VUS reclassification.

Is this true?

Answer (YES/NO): NO